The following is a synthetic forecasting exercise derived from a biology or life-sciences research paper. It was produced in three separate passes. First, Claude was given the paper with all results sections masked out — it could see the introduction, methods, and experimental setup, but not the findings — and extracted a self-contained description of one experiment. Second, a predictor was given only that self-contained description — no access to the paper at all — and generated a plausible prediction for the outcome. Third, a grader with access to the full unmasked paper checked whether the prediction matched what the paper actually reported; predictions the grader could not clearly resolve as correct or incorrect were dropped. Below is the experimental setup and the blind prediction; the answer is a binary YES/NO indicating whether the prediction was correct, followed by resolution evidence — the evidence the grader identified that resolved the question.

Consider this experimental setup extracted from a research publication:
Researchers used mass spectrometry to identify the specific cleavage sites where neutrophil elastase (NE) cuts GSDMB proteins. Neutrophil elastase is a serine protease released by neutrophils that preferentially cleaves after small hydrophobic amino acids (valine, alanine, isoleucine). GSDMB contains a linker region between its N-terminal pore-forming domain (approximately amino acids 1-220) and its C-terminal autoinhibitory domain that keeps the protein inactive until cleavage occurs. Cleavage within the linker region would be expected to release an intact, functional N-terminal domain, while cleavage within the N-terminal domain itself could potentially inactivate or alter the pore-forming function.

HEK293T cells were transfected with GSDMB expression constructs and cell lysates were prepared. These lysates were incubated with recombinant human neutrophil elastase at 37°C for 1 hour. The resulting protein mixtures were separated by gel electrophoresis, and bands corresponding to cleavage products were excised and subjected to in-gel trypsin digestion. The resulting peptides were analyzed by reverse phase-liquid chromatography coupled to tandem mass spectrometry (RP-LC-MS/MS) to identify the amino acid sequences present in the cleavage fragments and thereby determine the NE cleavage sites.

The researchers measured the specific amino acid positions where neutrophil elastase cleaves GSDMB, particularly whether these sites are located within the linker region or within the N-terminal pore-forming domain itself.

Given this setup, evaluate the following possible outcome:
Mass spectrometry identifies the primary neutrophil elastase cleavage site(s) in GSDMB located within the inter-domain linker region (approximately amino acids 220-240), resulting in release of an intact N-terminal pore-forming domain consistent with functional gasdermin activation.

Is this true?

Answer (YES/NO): NO